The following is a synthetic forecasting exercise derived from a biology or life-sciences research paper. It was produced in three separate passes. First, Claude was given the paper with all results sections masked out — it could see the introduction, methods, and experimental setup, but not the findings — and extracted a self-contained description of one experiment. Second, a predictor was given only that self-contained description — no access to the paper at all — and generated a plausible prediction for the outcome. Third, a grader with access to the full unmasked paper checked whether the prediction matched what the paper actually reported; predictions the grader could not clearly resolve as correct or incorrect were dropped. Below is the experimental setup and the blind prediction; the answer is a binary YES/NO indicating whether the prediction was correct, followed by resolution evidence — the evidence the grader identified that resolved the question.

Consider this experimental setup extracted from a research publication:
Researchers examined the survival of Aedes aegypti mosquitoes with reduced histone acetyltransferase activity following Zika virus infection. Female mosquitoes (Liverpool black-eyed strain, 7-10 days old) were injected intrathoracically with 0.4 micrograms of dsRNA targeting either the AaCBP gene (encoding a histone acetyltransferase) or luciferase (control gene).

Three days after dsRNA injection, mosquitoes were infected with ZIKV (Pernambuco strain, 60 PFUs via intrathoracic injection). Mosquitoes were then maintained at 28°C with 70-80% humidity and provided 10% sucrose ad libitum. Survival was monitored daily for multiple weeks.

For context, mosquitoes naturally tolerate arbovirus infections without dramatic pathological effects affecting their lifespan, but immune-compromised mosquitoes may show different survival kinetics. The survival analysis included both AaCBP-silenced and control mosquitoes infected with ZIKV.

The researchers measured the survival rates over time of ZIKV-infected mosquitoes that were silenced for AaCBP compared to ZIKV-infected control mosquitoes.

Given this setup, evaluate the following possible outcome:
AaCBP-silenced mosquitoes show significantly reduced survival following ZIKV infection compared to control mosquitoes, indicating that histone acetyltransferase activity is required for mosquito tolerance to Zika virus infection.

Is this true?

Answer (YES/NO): YES